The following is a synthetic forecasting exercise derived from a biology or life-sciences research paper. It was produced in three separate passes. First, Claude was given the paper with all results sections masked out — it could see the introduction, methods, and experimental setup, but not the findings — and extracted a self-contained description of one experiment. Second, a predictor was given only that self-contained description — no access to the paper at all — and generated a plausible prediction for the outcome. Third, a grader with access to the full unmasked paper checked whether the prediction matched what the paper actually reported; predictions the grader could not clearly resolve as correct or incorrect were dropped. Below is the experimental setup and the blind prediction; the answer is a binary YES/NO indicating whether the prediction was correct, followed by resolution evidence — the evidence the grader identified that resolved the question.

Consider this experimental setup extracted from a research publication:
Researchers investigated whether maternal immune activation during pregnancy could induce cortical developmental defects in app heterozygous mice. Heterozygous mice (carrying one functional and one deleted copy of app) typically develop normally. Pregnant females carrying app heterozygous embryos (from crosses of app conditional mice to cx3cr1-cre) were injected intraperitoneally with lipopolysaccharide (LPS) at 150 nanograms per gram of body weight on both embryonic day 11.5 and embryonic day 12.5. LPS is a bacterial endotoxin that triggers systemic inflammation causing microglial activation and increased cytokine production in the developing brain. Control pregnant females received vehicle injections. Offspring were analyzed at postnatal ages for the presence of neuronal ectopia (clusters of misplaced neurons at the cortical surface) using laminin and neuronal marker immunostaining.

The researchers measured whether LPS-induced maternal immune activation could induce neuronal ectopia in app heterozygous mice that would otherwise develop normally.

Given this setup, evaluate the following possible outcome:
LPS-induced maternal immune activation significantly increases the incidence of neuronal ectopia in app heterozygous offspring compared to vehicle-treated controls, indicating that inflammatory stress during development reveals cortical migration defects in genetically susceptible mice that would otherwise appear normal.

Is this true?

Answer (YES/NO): NO